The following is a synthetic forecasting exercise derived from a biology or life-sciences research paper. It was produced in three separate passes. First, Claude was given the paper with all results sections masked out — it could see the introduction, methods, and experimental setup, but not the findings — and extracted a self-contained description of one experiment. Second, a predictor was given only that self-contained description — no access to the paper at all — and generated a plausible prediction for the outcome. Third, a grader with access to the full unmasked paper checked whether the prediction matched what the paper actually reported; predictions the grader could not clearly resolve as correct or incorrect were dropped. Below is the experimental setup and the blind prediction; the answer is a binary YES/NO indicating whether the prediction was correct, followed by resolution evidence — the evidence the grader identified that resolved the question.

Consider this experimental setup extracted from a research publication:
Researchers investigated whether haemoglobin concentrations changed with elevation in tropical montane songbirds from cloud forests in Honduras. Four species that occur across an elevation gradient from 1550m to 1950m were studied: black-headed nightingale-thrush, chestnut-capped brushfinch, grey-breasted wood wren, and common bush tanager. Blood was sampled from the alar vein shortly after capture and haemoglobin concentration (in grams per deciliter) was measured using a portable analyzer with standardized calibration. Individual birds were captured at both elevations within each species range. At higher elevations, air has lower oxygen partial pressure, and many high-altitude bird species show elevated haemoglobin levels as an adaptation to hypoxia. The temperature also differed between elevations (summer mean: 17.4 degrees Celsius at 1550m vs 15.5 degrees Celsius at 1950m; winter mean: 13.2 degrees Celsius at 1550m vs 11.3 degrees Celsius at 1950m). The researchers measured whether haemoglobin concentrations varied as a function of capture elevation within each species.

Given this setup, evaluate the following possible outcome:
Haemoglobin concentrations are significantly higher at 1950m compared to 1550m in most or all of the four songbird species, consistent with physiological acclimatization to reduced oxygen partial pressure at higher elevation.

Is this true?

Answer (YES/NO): NO